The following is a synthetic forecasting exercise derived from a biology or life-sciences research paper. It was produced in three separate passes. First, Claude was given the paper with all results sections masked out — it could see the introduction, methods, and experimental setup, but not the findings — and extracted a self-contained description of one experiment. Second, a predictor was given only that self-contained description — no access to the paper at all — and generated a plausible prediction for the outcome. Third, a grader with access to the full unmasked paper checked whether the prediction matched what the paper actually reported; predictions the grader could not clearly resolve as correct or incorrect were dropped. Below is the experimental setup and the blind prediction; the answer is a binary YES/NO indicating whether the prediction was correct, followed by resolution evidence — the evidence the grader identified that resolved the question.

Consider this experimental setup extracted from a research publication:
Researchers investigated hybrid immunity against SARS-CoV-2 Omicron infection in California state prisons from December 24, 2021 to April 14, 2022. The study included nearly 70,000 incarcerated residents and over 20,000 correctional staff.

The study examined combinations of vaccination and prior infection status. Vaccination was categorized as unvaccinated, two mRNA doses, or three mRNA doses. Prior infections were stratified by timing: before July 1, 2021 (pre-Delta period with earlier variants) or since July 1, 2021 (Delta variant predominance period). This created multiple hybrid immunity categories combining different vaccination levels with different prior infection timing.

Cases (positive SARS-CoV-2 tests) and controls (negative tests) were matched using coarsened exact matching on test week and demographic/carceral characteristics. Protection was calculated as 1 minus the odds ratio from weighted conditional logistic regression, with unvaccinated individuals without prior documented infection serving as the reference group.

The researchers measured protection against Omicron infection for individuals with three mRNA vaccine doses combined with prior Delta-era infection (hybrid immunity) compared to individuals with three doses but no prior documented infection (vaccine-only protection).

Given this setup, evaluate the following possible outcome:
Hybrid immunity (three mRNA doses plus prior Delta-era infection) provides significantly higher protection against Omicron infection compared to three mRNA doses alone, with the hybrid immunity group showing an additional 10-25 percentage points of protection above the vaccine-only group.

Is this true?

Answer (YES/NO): NO